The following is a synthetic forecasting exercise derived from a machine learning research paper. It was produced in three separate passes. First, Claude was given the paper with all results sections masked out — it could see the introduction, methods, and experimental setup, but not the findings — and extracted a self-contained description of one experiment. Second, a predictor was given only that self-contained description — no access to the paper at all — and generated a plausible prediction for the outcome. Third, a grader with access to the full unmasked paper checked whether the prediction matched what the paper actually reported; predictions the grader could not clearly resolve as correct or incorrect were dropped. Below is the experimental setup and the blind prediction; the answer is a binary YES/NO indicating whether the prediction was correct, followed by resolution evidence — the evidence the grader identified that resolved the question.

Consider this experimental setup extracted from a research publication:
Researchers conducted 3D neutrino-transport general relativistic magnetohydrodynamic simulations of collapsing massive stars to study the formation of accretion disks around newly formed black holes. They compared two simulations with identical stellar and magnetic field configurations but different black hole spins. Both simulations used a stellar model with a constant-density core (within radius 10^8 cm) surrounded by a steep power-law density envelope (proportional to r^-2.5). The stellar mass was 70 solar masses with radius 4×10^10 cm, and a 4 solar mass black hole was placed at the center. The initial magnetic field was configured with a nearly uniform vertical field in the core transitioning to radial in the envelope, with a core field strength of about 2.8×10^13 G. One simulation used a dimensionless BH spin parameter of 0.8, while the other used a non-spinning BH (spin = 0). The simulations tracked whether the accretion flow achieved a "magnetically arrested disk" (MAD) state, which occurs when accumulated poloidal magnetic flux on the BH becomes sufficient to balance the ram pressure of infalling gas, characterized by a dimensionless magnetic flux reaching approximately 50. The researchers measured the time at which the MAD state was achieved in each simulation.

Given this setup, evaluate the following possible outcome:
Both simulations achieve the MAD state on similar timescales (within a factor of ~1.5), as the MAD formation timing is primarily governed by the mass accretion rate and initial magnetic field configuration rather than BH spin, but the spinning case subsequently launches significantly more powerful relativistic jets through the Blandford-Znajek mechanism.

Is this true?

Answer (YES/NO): YES